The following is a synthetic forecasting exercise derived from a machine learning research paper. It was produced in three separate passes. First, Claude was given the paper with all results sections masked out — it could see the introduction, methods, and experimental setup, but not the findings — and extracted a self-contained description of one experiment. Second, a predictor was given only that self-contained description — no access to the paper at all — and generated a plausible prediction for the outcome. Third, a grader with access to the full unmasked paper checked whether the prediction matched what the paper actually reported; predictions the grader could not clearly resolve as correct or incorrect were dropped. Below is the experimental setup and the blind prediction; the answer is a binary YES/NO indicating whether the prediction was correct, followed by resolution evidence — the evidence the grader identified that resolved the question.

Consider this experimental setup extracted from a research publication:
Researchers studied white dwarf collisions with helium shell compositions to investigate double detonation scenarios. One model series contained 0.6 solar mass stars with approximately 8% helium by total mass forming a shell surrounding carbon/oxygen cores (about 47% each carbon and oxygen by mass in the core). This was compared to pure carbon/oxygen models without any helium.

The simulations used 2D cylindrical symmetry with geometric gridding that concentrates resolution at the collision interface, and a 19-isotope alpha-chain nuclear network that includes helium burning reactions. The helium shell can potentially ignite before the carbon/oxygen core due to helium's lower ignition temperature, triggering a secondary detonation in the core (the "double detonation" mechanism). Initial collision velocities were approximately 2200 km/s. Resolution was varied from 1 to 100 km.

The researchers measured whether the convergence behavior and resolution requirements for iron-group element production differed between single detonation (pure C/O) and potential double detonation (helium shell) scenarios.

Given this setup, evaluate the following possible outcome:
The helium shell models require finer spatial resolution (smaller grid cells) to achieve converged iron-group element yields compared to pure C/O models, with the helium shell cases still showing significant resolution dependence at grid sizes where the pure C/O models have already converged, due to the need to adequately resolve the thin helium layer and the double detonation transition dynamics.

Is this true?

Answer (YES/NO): NO